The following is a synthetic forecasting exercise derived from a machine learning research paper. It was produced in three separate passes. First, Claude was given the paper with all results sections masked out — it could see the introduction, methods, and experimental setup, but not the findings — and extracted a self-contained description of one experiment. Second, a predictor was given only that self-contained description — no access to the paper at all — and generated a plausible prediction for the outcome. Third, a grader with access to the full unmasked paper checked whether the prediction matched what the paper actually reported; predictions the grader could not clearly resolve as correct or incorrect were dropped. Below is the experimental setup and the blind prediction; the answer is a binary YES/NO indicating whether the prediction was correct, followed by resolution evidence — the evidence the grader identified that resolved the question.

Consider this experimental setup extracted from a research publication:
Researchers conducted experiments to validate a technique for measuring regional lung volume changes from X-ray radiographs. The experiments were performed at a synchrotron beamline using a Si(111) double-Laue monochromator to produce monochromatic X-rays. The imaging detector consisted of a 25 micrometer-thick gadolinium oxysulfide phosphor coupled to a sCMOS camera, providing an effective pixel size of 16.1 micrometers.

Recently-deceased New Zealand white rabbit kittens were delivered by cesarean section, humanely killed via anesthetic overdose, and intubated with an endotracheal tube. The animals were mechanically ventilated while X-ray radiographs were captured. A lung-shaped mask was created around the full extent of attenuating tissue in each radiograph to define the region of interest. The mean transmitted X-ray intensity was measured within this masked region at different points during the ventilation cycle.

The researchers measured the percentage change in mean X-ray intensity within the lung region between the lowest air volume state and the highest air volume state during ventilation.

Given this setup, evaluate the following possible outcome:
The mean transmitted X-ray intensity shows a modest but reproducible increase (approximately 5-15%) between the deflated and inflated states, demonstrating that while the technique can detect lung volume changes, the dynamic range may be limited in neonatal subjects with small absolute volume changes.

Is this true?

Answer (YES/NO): YES